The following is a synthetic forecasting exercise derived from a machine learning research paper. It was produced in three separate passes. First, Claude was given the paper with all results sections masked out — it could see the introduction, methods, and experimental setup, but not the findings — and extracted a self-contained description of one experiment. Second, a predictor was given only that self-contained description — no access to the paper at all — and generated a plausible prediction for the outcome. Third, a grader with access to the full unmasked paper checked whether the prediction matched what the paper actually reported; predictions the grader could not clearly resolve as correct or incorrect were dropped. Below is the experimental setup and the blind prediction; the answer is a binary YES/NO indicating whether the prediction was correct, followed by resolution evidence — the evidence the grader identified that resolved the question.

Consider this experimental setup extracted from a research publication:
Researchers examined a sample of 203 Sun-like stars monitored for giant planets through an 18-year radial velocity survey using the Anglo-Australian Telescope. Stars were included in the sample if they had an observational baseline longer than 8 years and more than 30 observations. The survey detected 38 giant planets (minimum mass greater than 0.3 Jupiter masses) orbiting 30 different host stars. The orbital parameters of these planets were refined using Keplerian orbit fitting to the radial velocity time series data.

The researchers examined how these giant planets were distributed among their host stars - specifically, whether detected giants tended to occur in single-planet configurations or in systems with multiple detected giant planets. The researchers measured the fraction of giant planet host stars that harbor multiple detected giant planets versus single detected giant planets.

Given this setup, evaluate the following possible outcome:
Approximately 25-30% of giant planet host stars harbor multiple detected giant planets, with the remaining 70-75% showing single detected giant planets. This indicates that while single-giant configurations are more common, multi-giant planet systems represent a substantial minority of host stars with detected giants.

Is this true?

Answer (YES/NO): YES